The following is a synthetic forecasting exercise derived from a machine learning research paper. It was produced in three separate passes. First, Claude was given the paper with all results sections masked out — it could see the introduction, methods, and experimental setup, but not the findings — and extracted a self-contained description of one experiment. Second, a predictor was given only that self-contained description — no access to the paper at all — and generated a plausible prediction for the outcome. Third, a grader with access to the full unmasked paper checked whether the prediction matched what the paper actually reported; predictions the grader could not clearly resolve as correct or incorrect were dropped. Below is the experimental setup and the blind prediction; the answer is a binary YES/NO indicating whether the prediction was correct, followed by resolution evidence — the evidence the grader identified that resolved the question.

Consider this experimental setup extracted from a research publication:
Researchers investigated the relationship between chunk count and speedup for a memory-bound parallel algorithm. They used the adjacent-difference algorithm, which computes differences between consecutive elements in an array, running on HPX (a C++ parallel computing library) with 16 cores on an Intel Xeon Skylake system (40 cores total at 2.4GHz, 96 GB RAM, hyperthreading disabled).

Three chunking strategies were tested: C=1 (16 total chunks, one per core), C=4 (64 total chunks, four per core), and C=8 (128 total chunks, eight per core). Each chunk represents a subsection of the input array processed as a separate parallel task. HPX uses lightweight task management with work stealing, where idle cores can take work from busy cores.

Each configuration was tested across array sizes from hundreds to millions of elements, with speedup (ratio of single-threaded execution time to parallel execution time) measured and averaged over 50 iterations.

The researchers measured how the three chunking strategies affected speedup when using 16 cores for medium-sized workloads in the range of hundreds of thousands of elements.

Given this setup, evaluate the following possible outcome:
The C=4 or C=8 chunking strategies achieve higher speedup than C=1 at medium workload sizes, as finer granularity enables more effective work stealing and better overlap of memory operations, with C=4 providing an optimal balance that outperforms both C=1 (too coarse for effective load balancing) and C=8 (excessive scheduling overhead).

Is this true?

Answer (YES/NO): NO